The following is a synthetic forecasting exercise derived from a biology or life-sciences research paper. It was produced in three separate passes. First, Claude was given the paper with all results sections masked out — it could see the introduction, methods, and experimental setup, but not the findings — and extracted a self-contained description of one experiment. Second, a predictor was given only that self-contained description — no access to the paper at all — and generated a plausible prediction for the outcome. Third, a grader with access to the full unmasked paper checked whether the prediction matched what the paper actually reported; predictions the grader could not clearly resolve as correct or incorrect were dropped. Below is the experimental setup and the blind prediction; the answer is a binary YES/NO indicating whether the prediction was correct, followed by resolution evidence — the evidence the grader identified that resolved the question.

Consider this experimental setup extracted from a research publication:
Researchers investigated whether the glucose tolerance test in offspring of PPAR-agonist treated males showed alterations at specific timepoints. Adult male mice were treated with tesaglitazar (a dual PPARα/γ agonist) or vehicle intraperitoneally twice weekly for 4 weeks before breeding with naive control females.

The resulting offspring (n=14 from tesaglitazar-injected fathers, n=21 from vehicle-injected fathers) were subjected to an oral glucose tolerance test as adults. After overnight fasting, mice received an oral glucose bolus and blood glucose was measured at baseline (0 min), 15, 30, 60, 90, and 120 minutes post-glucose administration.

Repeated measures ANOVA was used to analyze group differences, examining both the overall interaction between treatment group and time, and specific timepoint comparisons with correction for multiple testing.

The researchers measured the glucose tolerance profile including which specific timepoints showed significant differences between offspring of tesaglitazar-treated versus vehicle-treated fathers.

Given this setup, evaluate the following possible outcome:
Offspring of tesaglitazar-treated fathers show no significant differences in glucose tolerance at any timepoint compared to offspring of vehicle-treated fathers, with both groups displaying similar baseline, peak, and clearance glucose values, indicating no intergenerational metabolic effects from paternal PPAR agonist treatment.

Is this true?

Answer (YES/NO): NO